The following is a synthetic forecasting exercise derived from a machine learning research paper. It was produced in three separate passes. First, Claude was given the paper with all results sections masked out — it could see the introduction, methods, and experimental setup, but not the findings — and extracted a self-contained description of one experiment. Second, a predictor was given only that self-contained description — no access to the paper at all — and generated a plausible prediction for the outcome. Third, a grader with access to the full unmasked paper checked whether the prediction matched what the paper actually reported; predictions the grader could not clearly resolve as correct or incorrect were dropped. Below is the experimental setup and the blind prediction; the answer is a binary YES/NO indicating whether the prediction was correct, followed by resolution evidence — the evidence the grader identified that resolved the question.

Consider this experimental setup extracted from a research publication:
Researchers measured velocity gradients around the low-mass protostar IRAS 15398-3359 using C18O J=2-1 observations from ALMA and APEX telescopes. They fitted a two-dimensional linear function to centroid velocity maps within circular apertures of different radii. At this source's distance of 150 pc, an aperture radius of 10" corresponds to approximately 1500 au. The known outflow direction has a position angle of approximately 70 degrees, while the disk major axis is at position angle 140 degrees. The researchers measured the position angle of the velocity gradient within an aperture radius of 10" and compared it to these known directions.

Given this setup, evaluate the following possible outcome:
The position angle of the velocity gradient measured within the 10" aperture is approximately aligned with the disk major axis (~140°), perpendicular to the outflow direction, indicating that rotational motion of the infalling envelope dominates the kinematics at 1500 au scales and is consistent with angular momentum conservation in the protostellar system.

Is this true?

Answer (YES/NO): NO